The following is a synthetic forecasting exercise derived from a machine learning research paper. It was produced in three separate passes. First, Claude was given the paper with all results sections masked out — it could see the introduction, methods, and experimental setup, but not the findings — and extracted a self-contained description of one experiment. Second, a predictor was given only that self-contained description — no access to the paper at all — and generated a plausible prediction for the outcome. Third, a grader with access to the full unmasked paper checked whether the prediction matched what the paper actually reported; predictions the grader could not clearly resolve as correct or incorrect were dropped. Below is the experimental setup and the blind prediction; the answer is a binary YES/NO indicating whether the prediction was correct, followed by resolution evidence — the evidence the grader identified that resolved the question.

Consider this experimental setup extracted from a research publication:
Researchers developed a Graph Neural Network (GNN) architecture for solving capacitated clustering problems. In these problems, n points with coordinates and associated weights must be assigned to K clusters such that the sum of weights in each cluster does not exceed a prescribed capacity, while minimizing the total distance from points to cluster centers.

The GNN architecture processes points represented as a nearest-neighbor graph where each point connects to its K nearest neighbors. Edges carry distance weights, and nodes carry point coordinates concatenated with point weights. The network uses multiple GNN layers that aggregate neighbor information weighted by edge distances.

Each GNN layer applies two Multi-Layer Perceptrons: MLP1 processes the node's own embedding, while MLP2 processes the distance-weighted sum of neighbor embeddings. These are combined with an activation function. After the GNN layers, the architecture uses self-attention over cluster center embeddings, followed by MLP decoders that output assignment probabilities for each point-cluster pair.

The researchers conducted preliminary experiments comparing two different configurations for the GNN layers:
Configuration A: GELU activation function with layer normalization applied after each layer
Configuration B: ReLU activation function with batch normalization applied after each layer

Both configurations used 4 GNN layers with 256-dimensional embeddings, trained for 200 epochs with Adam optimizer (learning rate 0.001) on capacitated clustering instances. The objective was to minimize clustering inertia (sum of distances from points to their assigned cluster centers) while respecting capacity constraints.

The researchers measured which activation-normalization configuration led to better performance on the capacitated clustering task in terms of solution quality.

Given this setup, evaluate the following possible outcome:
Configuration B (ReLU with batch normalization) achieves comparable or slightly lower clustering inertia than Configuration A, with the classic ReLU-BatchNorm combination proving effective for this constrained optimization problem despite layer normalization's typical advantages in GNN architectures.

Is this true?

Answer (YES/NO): NO